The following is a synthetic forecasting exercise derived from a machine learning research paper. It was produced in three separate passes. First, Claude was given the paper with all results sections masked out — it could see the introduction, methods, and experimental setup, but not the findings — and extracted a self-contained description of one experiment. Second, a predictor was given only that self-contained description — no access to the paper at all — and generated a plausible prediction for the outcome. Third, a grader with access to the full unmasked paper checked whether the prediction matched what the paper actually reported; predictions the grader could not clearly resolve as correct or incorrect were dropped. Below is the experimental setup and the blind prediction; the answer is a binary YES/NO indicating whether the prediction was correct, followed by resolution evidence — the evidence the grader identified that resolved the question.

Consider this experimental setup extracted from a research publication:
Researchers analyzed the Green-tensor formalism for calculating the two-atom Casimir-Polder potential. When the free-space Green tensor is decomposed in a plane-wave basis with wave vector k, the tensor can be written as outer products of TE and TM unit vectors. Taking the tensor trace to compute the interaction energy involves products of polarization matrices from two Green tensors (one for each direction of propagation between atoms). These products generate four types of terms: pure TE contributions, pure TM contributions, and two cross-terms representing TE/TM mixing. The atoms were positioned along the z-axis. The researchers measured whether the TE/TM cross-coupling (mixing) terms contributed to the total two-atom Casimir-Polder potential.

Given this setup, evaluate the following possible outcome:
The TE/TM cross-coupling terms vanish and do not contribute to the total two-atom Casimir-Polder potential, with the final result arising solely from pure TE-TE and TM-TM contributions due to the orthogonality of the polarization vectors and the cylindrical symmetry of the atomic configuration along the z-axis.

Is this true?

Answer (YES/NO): NO